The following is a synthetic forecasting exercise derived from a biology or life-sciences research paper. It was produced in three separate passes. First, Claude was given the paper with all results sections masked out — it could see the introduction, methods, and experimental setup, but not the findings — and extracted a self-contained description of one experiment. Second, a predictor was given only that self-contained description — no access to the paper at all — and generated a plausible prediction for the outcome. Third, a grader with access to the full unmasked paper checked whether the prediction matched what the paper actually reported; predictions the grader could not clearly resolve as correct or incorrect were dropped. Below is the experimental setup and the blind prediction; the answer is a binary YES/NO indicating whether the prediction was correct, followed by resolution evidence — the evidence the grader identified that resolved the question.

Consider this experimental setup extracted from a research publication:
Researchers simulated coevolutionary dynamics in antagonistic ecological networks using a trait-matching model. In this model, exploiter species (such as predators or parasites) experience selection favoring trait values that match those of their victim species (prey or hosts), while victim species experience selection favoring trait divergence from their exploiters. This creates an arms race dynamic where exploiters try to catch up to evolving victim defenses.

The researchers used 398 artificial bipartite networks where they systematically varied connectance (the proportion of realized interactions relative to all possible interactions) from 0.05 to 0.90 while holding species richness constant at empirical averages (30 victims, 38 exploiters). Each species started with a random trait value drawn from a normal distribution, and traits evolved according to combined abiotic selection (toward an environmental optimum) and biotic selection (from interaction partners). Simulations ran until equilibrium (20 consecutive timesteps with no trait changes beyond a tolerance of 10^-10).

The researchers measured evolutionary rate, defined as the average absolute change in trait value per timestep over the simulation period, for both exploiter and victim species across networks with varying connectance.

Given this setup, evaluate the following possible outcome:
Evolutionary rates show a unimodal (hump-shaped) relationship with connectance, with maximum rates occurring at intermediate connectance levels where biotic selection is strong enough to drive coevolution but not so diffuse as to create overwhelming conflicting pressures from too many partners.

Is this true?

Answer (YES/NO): NO